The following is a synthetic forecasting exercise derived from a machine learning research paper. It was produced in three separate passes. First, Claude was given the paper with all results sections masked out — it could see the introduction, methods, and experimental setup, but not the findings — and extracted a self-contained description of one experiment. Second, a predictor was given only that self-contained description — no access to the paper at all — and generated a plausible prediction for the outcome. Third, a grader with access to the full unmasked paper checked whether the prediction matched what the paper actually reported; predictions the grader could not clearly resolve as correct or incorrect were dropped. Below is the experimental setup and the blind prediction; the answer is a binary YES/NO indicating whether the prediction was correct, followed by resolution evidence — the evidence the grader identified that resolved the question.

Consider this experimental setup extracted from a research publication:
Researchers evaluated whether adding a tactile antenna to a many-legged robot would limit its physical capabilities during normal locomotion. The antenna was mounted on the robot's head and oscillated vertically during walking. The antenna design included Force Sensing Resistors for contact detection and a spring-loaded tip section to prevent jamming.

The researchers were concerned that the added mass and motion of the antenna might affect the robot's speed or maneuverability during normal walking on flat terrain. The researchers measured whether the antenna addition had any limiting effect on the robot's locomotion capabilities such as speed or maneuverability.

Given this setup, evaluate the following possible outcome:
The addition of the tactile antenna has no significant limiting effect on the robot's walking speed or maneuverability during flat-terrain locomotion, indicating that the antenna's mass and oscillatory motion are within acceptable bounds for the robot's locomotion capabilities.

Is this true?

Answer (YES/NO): YES